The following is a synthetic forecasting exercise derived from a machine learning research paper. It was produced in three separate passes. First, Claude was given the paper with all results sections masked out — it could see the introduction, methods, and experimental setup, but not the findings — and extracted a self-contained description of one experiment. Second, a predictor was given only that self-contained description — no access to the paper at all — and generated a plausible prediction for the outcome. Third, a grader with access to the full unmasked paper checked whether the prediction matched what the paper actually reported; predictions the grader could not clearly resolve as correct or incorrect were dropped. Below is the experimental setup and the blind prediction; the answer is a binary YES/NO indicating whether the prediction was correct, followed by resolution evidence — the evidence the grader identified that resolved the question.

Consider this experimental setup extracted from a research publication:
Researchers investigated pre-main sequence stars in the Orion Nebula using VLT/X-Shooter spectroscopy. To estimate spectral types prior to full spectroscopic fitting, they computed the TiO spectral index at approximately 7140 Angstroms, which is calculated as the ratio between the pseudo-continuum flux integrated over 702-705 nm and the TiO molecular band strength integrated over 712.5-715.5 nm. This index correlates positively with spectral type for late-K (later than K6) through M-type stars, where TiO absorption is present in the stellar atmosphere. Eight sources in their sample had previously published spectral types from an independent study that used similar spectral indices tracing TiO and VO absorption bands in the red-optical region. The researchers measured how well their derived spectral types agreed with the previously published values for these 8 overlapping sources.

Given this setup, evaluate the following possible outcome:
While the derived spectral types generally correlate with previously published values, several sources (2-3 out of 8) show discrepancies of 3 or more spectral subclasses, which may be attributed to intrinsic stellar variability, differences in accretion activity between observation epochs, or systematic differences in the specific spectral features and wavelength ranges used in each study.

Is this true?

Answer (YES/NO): NO